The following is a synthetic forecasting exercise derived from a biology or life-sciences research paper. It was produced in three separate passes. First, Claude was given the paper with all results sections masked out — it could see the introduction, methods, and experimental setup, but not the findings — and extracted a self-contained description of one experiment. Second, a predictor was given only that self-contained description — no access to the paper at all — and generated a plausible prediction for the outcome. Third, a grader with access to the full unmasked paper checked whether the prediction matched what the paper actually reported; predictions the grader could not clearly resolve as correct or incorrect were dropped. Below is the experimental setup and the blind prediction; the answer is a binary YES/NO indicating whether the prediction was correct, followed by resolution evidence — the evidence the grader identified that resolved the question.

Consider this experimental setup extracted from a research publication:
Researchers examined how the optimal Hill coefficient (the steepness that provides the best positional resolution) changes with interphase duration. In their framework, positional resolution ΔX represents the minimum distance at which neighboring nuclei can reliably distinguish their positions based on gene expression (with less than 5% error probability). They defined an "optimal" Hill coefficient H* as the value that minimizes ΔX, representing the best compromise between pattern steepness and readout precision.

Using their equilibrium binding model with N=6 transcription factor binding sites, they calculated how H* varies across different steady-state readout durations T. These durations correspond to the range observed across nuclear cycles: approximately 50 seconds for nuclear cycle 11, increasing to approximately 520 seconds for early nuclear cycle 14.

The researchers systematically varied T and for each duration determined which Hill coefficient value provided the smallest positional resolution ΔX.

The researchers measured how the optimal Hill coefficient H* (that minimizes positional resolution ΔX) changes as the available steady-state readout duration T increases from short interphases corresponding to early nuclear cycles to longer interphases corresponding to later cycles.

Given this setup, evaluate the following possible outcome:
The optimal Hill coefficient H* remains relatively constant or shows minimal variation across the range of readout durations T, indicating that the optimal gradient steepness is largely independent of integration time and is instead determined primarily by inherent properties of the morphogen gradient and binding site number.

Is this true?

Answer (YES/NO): NO